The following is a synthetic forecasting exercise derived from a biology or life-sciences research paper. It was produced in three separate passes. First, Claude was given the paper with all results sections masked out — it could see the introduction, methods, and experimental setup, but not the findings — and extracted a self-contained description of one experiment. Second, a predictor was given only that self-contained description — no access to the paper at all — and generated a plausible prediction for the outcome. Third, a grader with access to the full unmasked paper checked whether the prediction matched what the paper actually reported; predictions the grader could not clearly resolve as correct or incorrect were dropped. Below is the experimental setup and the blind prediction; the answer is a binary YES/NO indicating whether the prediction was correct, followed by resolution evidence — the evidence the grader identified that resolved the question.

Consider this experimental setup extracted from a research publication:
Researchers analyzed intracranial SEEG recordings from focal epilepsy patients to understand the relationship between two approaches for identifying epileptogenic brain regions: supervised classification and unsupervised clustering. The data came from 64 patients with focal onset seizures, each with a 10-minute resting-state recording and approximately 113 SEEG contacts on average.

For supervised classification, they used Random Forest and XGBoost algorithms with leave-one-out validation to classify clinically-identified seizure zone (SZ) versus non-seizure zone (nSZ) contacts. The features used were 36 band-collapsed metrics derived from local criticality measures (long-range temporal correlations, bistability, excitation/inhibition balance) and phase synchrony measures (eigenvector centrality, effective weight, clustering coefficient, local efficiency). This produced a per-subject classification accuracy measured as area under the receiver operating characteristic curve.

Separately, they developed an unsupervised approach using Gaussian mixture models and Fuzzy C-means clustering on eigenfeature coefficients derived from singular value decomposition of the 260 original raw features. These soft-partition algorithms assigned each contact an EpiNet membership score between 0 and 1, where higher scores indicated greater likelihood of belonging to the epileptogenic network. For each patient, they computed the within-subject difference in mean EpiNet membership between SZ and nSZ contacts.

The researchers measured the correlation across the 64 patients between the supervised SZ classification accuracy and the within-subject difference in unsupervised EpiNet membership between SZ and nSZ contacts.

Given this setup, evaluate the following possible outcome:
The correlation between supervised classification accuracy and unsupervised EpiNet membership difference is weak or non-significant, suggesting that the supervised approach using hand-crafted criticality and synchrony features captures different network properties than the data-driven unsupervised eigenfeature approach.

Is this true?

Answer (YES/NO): NO